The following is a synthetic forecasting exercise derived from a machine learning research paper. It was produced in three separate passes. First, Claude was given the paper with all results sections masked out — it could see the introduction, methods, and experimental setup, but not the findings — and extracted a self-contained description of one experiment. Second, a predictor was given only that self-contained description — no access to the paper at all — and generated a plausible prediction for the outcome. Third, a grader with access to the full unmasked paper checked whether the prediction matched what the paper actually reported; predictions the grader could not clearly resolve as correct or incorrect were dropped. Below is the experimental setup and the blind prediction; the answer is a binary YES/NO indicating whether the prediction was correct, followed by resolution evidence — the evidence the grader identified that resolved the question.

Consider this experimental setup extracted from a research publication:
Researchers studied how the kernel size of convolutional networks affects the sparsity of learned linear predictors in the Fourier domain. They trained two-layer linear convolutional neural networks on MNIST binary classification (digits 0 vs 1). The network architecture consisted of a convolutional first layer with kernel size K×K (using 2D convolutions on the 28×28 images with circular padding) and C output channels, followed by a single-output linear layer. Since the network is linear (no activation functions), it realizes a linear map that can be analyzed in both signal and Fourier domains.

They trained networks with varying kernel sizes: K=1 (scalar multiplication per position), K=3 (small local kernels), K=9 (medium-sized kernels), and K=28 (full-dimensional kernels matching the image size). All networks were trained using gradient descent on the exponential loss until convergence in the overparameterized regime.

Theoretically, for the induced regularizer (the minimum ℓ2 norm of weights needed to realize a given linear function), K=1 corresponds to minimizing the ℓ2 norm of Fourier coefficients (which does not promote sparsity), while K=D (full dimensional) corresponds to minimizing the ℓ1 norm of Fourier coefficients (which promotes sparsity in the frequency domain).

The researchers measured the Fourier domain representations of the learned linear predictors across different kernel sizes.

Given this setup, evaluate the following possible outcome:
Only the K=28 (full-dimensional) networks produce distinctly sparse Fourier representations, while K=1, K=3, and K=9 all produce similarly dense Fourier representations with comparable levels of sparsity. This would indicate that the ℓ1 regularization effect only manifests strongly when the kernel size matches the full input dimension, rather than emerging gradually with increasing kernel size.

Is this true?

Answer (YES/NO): NO